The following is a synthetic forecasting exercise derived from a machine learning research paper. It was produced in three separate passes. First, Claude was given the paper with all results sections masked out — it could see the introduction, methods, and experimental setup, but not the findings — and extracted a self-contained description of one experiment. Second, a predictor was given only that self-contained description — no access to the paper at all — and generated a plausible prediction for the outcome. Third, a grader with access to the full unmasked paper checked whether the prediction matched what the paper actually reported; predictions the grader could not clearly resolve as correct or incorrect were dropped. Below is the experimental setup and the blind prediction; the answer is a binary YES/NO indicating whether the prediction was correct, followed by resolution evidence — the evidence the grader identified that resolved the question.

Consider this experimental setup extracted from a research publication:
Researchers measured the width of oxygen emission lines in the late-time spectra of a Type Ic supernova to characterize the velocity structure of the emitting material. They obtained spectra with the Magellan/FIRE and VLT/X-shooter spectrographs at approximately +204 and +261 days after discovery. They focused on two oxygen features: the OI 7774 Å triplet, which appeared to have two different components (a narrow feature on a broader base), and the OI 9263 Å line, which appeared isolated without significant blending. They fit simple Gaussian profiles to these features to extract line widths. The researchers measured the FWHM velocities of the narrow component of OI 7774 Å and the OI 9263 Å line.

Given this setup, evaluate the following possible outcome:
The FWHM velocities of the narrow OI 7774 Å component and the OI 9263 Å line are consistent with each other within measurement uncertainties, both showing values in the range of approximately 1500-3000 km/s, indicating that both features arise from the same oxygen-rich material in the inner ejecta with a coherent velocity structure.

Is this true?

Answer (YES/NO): NO